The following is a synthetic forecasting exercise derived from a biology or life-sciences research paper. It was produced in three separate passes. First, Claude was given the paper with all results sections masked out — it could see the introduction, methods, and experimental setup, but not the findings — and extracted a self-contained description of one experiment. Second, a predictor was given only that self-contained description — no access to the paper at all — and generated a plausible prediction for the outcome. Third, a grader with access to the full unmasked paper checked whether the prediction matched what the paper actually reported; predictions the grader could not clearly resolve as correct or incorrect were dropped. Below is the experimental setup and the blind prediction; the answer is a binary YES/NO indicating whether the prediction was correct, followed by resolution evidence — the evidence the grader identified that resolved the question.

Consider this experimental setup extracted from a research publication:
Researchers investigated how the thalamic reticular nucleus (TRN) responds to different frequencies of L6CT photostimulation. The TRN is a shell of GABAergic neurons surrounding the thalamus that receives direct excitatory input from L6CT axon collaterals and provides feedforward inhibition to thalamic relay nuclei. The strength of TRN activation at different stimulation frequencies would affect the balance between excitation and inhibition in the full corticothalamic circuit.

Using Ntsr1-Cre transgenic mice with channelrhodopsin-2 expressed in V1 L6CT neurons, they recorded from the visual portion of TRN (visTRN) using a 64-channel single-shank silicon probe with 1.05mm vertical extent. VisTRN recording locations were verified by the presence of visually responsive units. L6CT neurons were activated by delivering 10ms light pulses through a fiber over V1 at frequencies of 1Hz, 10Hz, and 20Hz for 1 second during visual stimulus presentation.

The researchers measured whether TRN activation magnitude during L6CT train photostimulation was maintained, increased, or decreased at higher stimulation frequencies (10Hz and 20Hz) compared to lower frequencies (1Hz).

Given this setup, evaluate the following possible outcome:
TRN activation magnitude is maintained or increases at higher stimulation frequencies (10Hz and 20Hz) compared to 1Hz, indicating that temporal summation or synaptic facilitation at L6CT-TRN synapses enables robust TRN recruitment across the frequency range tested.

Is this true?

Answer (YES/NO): YES